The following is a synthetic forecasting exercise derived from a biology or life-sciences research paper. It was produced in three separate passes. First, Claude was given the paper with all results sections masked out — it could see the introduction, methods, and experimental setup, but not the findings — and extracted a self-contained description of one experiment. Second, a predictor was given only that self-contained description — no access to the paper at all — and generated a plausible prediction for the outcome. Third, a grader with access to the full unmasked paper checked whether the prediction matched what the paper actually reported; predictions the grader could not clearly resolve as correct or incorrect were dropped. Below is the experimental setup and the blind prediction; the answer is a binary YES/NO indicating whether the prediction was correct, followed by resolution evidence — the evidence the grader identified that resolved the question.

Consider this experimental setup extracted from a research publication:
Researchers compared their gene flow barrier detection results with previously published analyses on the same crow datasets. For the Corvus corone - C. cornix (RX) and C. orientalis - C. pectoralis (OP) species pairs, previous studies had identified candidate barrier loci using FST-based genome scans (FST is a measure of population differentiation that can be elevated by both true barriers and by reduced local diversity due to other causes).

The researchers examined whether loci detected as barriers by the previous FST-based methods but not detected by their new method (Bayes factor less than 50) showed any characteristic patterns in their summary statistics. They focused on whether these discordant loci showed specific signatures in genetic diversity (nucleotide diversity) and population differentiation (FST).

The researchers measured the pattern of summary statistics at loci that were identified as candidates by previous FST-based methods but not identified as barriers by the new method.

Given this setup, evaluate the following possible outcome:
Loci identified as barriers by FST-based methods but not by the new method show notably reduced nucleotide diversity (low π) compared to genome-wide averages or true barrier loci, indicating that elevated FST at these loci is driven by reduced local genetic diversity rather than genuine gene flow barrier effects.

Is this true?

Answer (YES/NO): YES